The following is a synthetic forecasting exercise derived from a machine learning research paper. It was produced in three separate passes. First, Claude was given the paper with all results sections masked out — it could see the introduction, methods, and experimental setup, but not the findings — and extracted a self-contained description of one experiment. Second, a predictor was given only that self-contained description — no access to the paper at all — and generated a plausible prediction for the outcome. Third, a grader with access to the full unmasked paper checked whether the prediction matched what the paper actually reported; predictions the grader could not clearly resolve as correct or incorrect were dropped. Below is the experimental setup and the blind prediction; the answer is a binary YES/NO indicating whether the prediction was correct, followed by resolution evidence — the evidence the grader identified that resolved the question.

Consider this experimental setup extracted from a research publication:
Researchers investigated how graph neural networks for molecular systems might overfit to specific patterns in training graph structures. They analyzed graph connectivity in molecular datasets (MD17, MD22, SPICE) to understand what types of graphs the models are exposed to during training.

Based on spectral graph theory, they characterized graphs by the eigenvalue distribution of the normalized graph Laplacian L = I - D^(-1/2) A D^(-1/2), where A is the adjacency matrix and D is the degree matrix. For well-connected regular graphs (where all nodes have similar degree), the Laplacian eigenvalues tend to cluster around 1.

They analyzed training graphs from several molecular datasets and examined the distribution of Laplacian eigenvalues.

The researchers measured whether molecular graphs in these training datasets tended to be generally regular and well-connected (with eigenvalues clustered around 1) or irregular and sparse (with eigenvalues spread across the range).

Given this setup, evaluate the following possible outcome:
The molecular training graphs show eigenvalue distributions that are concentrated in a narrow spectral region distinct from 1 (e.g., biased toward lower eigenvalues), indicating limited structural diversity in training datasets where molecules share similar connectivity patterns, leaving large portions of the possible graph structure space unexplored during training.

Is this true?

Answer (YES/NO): NO